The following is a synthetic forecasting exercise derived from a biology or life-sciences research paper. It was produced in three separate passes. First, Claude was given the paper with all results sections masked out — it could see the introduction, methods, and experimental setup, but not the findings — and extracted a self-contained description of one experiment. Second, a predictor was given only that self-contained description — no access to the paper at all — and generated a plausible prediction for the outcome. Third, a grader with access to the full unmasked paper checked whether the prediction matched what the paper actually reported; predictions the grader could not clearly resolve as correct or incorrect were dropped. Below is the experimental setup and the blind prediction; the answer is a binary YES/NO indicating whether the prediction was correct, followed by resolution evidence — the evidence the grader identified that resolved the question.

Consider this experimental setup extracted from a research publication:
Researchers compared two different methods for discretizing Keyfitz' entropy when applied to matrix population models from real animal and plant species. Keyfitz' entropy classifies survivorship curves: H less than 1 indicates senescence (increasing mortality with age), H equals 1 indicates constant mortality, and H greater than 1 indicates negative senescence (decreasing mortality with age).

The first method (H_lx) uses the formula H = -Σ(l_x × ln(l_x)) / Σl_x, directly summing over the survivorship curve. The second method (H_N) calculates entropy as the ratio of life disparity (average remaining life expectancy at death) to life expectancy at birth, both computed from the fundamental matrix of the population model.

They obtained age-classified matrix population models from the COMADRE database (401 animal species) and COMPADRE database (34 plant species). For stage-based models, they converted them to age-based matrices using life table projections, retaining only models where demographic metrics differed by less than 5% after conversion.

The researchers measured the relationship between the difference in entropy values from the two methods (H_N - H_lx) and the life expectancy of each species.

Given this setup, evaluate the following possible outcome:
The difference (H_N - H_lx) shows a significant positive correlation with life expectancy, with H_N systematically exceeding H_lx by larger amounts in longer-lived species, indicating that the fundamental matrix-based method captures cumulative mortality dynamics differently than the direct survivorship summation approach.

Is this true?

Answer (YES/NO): NO